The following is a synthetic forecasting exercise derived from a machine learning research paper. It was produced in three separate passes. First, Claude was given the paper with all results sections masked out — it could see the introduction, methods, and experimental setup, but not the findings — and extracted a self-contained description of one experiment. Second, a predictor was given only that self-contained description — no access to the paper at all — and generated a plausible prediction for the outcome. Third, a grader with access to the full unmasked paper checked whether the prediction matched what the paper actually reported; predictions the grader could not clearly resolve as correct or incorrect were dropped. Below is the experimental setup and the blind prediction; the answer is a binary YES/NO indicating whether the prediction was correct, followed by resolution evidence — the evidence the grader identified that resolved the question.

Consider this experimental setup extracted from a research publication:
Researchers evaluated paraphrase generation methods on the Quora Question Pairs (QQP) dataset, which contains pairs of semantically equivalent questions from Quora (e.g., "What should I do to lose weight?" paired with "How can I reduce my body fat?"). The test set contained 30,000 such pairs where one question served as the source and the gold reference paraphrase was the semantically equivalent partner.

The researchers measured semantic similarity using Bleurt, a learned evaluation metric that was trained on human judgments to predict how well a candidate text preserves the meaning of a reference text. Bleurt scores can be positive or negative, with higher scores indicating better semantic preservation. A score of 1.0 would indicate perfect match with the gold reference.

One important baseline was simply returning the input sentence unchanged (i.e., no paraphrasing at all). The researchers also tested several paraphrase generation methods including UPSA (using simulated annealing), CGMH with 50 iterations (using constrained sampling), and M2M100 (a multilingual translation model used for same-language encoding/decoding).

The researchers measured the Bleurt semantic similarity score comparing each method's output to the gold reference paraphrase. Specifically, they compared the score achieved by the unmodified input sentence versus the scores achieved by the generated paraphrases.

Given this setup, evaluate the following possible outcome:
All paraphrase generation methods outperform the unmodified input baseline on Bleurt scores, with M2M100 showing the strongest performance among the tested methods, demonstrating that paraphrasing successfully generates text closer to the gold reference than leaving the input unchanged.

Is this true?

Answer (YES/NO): NO